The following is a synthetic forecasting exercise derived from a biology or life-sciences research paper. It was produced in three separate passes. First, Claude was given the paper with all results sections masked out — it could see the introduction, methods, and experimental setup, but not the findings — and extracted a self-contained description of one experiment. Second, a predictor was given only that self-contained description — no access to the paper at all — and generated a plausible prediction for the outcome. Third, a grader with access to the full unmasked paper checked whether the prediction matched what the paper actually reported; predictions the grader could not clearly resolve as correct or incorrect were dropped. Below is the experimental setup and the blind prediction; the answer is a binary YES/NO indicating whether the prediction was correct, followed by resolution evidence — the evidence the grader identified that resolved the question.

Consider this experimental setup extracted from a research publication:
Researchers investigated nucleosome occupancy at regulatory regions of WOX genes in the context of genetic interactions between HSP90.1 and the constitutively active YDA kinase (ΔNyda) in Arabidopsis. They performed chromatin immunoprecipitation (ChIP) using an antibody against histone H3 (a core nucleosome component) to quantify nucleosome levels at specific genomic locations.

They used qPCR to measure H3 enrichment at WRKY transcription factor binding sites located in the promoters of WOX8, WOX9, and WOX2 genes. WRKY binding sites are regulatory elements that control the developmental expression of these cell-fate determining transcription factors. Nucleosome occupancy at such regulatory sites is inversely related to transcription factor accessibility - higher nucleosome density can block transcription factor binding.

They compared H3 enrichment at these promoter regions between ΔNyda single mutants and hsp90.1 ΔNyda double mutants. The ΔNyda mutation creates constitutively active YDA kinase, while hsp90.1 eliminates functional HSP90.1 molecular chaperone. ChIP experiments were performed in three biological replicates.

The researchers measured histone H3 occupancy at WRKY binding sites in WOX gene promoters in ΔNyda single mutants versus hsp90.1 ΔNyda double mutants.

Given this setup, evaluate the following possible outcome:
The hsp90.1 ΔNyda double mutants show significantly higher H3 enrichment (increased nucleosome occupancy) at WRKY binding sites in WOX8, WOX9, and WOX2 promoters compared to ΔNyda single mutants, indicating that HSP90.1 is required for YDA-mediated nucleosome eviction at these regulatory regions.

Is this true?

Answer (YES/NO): NO